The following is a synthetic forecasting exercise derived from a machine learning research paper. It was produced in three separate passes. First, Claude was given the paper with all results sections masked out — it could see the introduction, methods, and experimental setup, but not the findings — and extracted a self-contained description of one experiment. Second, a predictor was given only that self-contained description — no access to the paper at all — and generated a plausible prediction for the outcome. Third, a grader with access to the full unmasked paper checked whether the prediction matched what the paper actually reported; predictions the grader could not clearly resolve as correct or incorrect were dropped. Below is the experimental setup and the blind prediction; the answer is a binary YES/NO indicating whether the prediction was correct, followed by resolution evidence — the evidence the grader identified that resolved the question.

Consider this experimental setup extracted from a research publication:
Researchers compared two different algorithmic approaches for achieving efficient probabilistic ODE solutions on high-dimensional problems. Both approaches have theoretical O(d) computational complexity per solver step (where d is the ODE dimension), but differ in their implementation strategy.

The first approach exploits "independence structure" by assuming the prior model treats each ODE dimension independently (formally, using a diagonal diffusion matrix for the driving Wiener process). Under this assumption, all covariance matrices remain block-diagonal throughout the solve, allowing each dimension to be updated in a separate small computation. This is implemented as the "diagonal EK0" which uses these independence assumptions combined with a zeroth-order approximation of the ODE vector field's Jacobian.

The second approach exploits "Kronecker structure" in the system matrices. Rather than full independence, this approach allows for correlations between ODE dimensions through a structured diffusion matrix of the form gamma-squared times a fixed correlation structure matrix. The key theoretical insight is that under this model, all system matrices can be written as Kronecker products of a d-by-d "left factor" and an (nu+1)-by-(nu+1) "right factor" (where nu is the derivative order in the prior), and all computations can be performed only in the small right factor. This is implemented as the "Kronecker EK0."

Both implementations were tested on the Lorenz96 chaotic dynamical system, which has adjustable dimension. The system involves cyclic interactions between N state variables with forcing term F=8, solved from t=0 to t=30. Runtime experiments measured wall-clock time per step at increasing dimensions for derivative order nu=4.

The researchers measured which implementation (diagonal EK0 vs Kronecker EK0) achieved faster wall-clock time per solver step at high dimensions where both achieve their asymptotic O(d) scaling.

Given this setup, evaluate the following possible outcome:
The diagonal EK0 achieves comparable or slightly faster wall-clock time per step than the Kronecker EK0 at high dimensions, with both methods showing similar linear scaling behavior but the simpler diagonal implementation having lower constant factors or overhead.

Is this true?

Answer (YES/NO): NO